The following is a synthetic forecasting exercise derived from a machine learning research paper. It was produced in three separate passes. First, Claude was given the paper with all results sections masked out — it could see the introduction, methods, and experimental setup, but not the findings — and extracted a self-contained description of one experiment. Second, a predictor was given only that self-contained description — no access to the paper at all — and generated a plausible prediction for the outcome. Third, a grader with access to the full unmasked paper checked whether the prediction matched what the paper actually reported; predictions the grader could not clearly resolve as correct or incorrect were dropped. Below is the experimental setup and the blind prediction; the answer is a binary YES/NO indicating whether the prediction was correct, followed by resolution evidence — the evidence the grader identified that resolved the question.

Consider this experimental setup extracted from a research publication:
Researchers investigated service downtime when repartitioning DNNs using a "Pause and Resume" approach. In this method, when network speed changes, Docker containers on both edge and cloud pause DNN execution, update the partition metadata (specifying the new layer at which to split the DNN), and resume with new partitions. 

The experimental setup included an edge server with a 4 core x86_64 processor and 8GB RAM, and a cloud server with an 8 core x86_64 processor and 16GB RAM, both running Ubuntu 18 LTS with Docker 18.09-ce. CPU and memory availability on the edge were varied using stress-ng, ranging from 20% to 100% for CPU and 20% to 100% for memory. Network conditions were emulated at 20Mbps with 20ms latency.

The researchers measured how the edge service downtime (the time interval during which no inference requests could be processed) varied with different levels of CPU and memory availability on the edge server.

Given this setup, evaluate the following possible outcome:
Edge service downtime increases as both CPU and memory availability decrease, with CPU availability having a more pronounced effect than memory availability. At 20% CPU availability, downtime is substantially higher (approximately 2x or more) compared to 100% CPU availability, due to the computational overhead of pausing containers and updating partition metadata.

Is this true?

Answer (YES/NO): NO